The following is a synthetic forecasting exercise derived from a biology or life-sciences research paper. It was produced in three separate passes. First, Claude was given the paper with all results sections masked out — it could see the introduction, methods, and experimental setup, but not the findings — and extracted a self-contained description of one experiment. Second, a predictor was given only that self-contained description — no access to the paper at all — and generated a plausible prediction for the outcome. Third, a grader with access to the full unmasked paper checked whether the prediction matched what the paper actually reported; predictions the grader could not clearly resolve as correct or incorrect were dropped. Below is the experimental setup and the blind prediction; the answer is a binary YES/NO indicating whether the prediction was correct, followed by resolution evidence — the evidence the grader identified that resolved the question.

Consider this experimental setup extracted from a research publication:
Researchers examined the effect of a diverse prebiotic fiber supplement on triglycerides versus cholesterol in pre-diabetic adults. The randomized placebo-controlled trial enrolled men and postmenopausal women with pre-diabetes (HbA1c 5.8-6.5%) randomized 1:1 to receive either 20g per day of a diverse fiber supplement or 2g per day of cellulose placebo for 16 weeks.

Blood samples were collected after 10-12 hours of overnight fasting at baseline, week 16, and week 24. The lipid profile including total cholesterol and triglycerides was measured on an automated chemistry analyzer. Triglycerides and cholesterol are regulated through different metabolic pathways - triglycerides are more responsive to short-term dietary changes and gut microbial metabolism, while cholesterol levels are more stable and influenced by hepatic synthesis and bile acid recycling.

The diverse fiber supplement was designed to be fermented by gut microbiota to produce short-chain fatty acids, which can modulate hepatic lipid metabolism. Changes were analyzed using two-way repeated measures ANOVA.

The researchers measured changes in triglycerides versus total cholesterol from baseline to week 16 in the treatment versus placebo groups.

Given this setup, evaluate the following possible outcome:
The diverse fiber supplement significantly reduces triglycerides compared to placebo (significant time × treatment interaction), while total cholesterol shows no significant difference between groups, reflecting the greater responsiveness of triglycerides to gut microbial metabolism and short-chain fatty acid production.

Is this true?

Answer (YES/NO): NO